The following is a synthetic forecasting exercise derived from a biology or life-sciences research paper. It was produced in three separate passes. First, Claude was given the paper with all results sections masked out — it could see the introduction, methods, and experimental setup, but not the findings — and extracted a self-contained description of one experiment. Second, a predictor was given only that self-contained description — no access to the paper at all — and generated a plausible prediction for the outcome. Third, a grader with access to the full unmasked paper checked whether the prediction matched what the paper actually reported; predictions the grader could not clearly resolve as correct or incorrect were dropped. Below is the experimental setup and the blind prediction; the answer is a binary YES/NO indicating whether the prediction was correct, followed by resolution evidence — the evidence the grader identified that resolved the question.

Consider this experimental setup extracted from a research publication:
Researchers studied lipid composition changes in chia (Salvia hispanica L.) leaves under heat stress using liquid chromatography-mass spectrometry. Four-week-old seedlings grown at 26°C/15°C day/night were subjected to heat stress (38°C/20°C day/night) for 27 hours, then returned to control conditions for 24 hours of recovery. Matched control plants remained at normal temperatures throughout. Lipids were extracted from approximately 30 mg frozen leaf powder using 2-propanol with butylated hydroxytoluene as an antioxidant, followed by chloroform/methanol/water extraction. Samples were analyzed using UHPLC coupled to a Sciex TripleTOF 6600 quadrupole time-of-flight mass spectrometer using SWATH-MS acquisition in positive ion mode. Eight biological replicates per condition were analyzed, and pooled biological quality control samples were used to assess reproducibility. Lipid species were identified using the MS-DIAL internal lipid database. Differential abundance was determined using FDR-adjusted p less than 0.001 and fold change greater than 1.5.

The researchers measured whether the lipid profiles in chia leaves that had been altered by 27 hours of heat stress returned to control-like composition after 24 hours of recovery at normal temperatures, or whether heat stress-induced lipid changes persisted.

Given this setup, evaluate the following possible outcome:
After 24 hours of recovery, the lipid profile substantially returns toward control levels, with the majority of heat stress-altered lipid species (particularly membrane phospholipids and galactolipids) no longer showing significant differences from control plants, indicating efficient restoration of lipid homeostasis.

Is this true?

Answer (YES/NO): YES